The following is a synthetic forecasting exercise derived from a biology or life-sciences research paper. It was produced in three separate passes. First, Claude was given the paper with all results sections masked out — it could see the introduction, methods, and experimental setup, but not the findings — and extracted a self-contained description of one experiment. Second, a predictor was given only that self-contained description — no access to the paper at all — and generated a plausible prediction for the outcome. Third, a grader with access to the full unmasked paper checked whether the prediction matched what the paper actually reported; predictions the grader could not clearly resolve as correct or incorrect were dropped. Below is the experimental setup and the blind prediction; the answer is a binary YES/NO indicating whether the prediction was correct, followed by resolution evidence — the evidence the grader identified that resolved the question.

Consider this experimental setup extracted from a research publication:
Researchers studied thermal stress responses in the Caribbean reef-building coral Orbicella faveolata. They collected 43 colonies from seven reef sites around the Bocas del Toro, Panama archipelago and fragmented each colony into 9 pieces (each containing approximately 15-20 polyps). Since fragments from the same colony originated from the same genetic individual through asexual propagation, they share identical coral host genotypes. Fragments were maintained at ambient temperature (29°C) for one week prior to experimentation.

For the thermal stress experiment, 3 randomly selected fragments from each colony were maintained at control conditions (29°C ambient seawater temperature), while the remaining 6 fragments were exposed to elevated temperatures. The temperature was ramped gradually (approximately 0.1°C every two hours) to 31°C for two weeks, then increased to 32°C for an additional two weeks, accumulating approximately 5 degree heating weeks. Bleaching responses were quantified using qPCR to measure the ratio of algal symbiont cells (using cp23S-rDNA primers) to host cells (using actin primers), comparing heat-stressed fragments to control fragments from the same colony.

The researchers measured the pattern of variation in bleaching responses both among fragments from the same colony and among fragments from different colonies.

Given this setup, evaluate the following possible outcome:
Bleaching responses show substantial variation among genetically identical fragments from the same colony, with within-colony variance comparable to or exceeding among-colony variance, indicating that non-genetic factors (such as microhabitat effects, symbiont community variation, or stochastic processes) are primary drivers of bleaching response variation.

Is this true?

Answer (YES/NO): NO